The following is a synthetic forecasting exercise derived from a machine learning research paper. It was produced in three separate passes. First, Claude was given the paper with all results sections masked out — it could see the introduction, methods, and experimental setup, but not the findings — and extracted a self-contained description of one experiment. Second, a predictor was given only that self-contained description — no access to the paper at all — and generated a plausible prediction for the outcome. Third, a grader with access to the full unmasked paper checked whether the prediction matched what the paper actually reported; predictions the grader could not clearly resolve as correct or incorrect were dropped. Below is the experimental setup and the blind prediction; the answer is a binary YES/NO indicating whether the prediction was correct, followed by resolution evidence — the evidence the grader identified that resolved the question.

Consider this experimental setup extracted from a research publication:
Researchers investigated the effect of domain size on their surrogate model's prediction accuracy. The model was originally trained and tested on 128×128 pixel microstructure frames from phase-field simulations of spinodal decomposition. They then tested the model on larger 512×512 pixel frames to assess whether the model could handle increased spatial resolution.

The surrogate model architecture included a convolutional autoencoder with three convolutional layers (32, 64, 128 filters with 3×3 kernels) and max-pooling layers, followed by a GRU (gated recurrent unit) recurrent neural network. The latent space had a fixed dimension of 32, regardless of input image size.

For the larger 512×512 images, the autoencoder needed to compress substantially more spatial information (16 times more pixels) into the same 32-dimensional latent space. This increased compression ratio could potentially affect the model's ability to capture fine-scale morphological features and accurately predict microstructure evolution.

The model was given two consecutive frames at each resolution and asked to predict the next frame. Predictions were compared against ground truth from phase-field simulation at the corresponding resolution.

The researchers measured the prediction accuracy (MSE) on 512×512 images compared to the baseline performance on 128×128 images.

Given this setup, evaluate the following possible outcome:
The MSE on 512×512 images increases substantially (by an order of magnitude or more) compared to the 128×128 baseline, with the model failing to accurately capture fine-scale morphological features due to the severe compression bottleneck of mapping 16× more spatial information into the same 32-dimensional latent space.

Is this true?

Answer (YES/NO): NO